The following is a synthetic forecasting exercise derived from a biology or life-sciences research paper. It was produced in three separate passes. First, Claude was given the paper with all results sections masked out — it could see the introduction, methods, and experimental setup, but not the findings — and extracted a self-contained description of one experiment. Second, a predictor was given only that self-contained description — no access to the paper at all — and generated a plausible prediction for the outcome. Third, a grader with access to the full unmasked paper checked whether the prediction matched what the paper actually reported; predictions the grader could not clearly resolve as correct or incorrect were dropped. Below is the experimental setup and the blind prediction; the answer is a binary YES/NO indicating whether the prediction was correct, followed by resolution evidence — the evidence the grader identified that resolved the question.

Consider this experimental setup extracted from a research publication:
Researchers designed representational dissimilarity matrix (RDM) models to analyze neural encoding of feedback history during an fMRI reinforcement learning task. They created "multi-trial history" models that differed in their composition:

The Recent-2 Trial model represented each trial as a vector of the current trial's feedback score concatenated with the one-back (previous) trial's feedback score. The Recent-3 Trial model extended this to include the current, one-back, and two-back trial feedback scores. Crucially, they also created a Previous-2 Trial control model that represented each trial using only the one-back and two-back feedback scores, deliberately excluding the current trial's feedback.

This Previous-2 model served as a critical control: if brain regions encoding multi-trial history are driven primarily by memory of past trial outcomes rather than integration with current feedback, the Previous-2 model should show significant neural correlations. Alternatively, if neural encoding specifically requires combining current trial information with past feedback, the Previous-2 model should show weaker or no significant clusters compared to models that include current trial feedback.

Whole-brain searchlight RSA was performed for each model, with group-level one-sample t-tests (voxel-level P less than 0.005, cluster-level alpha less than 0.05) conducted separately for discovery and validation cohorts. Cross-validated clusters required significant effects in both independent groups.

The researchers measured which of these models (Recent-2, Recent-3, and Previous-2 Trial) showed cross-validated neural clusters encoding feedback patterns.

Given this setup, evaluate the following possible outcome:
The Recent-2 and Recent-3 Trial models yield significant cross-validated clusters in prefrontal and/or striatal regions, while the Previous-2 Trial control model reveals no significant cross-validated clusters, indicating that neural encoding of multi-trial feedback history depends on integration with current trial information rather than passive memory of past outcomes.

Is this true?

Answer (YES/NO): NO